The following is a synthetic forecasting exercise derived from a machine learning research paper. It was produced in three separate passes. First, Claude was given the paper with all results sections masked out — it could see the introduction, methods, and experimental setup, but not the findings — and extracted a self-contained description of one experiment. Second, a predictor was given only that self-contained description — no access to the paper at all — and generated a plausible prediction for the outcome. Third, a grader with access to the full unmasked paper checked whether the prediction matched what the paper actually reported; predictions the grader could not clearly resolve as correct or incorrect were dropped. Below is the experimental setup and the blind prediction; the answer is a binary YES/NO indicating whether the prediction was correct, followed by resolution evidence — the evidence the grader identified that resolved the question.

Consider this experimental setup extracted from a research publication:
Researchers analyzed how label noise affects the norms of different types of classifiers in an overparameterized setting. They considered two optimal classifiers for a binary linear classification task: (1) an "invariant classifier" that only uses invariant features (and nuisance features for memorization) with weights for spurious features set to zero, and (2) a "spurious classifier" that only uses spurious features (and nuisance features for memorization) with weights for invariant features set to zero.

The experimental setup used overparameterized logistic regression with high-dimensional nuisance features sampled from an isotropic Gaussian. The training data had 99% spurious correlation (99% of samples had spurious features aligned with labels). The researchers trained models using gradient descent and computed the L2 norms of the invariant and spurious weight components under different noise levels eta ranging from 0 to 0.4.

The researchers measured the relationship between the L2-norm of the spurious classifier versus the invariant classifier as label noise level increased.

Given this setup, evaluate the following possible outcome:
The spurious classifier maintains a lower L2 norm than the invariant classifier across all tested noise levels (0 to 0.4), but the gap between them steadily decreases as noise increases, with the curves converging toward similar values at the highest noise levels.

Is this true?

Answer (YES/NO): NO